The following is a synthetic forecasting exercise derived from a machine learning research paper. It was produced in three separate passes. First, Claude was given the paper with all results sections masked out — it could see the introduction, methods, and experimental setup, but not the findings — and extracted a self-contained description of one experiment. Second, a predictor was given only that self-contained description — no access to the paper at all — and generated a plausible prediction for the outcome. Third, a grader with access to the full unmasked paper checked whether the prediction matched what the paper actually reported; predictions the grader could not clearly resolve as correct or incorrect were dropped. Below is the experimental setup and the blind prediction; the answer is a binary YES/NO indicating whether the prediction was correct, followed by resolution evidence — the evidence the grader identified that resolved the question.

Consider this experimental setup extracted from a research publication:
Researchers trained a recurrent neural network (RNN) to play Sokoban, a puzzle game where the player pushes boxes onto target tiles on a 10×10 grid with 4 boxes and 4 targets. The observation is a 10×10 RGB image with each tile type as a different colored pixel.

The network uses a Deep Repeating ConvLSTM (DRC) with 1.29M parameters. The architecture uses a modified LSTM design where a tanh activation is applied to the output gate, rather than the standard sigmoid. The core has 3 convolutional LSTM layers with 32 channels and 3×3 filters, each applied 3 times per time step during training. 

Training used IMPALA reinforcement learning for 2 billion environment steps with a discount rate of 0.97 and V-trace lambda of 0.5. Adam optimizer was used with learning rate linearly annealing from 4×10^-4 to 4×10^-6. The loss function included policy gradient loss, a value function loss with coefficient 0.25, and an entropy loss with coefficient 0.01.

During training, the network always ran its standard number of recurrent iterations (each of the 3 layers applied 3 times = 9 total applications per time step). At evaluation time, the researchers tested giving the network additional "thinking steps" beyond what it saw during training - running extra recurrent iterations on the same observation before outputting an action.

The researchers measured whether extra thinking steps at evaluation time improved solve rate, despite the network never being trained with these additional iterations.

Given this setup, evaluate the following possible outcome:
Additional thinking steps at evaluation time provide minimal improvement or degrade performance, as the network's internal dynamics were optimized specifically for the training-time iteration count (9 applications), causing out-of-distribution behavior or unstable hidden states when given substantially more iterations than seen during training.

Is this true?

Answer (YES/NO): NO